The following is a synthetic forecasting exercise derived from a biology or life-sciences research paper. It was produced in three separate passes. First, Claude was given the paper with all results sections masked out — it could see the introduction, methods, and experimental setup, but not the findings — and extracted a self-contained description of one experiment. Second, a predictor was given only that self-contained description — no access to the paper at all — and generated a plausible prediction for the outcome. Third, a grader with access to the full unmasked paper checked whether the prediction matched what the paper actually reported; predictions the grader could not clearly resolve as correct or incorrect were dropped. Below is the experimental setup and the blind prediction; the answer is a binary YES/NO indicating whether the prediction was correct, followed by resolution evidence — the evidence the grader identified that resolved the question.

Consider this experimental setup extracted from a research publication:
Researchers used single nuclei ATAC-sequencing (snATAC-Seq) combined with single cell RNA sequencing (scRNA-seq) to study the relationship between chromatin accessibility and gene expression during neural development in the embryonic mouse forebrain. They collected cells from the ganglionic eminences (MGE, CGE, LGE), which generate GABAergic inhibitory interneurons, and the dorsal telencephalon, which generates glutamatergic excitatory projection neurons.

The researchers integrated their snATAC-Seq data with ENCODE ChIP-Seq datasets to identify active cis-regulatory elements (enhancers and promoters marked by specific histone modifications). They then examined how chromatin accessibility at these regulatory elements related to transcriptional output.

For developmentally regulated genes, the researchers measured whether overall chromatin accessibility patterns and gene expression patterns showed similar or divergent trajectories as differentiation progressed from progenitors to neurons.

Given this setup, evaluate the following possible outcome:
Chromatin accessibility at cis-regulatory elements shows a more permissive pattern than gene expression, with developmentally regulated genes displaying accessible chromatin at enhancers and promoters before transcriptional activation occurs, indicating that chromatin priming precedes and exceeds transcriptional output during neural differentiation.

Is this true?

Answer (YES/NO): YES